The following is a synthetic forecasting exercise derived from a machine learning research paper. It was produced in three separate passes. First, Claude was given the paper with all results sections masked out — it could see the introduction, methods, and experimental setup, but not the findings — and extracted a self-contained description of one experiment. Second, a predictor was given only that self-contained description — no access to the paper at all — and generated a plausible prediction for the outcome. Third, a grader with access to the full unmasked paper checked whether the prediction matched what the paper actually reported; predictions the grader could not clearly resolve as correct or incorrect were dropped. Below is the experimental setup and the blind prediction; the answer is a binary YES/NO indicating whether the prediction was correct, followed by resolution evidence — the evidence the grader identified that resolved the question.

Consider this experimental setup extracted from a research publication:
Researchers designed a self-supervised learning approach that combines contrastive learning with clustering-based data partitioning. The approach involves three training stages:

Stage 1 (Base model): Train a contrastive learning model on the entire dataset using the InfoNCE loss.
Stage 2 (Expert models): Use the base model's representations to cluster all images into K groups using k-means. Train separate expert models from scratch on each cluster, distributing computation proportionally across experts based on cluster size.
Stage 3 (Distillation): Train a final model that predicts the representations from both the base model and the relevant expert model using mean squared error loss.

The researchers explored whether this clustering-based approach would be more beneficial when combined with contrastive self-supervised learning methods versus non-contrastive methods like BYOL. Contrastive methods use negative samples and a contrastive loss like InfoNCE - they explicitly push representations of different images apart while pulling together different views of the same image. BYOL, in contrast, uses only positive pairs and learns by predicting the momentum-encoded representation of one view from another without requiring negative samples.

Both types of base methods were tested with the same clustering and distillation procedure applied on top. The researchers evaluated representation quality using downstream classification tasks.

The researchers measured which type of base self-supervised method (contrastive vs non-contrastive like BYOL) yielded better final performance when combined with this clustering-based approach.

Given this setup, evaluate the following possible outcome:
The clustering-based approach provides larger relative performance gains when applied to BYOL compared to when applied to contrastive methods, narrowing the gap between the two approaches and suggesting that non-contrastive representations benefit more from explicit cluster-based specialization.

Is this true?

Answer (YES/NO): NO